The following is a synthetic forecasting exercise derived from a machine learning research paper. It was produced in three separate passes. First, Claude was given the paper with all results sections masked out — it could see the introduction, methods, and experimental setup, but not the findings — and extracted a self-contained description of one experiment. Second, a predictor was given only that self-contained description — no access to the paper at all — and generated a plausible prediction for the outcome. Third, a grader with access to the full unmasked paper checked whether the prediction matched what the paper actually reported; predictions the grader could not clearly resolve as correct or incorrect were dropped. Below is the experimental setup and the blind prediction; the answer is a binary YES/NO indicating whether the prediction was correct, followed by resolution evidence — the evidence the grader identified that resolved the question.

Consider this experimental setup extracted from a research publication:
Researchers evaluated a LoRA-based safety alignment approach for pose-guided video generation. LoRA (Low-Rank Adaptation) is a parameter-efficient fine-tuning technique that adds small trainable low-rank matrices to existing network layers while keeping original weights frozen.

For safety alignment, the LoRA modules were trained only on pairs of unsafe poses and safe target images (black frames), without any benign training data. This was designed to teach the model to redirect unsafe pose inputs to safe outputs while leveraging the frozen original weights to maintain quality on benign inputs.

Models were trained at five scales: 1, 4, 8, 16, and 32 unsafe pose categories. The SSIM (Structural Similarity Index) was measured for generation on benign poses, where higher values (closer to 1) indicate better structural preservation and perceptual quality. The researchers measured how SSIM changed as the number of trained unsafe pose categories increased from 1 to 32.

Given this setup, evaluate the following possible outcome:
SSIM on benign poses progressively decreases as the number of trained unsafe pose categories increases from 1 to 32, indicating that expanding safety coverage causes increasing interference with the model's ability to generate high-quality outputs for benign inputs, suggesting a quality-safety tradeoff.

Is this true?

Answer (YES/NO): YES